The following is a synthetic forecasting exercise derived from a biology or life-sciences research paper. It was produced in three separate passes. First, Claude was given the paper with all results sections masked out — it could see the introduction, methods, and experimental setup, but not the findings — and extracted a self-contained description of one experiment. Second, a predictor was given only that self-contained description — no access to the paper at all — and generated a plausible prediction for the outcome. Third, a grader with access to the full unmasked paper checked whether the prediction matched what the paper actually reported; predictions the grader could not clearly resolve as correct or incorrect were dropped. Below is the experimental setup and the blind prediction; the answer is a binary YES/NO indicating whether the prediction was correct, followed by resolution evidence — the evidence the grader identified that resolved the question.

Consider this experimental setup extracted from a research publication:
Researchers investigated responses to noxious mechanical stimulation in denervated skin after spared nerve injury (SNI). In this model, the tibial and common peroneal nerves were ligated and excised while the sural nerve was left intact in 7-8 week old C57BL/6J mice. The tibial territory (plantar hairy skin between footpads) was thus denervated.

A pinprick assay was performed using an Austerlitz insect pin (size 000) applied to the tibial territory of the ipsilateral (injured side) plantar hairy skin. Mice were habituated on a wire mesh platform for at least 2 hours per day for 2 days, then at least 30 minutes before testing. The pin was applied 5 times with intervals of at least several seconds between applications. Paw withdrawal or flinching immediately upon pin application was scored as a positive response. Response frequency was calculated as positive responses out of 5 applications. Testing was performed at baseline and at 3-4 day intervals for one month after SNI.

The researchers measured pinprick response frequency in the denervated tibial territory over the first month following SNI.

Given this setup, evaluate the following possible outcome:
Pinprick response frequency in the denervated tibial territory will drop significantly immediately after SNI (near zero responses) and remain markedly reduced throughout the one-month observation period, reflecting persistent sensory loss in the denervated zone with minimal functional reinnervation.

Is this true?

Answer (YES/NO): NO